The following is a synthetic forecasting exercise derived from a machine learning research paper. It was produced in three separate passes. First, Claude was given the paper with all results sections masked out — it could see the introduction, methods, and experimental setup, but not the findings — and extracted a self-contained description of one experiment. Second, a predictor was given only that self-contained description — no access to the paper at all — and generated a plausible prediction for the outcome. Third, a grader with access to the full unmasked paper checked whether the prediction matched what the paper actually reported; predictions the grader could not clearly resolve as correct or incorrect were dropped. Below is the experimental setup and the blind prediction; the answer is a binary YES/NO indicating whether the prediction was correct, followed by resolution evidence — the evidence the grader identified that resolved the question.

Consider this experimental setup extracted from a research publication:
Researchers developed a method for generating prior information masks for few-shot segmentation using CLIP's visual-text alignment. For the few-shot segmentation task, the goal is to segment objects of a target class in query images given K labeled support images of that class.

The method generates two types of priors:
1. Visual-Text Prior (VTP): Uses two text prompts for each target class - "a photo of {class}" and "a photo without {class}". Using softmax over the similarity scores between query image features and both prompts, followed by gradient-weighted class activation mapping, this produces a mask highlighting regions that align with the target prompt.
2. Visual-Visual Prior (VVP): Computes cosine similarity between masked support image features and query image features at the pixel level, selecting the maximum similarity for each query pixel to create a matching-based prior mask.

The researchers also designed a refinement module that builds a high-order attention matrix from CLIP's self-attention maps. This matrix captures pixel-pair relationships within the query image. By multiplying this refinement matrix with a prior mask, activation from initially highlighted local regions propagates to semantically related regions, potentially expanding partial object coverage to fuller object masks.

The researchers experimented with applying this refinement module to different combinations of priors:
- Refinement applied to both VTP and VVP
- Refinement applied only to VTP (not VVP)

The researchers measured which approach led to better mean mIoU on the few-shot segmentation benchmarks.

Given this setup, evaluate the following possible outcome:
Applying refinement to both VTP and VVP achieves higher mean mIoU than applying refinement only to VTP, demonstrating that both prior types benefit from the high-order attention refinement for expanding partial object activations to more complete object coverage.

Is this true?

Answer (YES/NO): NO